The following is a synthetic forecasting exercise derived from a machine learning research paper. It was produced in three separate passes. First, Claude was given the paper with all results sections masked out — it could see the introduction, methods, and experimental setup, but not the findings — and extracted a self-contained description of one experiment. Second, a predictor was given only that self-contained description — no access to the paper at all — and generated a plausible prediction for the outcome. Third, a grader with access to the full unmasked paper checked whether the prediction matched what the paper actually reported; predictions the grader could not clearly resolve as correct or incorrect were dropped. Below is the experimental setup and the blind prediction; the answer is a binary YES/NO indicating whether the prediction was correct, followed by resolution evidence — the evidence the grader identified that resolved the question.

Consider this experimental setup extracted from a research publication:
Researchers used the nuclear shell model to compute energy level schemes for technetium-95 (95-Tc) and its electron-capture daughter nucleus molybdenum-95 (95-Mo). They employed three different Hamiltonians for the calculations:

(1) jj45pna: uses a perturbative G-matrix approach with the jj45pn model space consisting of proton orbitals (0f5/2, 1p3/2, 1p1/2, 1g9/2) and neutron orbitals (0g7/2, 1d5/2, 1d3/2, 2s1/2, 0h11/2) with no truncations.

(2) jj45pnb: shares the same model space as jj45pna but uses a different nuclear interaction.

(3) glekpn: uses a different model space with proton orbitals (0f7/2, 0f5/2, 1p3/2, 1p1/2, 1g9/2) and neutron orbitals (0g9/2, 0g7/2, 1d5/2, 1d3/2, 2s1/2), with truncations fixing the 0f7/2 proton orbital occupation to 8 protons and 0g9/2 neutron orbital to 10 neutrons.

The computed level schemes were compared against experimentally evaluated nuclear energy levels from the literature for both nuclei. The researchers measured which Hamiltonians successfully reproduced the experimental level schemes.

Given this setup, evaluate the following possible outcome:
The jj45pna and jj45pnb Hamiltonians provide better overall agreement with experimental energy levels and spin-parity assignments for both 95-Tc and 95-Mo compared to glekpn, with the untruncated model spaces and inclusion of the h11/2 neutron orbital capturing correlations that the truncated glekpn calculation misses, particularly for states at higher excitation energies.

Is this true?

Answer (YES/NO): NO